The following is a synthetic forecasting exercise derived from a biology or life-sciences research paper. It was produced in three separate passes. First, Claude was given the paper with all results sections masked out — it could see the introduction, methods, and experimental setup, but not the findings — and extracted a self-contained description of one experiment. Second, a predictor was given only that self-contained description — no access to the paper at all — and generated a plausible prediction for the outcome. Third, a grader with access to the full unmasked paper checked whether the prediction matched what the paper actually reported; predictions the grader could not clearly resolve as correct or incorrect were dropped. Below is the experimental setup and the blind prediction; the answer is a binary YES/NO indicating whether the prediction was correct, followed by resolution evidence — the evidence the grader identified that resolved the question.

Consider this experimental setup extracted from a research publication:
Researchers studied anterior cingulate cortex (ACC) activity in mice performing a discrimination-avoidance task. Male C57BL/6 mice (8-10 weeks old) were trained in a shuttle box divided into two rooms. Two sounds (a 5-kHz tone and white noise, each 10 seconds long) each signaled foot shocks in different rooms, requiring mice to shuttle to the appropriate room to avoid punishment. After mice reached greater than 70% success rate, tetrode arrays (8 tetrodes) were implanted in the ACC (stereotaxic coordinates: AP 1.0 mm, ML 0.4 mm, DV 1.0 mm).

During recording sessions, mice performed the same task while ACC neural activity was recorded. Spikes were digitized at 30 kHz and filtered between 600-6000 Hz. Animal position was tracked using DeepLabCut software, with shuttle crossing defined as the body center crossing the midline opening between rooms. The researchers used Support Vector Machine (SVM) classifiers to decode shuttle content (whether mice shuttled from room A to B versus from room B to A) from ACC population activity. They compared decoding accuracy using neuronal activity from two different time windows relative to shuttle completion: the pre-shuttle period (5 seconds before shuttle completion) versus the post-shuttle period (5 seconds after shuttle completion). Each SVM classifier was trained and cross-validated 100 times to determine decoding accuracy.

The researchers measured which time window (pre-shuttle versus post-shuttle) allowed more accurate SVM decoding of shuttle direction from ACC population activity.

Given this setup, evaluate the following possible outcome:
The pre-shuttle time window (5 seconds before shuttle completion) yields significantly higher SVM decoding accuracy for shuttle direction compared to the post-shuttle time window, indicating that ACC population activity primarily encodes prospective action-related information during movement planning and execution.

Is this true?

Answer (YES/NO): NO